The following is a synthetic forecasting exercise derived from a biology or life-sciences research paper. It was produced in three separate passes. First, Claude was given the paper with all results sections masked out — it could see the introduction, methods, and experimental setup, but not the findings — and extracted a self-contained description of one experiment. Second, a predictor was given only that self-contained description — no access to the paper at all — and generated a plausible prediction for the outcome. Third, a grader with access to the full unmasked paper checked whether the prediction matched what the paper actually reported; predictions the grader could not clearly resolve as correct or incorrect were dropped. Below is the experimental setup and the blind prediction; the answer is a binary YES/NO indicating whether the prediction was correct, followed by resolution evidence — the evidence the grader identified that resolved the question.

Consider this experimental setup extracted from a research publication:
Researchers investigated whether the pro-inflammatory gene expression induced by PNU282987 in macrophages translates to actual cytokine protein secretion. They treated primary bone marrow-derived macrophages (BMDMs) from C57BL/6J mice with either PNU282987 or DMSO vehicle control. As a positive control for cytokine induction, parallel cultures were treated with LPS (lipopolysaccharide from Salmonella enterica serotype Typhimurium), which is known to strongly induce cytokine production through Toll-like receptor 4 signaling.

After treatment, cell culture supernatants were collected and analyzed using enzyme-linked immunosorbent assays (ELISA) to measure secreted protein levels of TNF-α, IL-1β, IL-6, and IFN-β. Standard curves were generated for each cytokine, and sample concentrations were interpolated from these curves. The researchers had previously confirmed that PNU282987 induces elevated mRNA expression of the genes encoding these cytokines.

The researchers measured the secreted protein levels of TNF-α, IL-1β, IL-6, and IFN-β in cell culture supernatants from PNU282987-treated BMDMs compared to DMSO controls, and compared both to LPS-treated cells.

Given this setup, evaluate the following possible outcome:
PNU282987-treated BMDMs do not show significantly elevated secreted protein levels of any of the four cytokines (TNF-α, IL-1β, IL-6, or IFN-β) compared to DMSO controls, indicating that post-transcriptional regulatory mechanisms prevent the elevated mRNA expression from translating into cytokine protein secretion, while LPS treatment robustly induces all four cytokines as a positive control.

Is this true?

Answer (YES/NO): NO